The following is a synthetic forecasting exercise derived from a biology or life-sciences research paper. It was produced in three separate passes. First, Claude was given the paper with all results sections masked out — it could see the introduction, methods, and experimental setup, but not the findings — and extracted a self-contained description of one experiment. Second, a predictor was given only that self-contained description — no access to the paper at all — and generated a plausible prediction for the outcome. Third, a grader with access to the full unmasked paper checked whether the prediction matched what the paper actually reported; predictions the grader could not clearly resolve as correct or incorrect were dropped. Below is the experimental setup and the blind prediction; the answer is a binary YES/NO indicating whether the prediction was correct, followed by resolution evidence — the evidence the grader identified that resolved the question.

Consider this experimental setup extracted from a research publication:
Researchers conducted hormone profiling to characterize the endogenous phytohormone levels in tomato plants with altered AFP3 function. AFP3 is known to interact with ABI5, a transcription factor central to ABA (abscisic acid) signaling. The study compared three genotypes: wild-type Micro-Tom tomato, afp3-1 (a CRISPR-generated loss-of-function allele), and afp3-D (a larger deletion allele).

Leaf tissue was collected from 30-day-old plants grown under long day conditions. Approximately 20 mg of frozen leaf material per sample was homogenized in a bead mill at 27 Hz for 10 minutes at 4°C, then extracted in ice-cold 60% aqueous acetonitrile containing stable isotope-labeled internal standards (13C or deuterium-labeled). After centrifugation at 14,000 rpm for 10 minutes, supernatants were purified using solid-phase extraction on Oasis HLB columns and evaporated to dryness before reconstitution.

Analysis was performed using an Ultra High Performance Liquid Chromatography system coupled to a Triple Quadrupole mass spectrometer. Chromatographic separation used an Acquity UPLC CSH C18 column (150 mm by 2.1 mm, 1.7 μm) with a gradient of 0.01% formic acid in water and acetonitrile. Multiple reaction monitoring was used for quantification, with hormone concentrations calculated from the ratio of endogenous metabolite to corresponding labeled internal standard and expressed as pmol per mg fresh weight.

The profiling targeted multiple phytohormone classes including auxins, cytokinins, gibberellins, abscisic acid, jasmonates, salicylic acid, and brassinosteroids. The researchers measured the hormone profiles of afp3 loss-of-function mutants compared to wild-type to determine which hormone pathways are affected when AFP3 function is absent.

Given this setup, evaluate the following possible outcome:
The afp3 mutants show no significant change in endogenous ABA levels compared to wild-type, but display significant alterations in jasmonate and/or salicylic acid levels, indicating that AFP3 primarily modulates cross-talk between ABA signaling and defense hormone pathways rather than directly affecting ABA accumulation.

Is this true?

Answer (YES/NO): YES